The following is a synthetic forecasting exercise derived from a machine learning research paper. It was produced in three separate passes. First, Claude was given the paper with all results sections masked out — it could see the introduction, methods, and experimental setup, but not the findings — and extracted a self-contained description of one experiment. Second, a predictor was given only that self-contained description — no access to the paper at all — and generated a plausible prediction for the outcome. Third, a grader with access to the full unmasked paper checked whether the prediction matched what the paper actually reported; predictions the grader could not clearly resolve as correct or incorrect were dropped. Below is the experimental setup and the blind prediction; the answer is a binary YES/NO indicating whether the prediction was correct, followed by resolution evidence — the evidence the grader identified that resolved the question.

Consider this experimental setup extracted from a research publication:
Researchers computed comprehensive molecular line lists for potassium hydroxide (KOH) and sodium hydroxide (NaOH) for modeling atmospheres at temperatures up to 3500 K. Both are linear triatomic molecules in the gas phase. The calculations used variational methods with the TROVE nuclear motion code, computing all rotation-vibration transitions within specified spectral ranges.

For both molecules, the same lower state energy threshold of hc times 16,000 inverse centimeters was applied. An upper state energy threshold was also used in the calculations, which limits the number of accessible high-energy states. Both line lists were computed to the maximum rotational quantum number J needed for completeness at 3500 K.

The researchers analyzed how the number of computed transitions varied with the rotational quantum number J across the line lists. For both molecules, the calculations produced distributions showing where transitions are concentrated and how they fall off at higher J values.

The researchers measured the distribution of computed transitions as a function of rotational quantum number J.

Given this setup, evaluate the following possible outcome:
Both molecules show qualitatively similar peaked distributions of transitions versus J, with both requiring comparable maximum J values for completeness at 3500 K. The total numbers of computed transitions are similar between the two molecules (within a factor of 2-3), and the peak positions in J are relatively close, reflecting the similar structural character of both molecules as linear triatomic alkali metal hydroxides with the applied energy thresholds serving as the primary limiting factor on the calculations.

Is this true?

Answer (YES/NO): YES